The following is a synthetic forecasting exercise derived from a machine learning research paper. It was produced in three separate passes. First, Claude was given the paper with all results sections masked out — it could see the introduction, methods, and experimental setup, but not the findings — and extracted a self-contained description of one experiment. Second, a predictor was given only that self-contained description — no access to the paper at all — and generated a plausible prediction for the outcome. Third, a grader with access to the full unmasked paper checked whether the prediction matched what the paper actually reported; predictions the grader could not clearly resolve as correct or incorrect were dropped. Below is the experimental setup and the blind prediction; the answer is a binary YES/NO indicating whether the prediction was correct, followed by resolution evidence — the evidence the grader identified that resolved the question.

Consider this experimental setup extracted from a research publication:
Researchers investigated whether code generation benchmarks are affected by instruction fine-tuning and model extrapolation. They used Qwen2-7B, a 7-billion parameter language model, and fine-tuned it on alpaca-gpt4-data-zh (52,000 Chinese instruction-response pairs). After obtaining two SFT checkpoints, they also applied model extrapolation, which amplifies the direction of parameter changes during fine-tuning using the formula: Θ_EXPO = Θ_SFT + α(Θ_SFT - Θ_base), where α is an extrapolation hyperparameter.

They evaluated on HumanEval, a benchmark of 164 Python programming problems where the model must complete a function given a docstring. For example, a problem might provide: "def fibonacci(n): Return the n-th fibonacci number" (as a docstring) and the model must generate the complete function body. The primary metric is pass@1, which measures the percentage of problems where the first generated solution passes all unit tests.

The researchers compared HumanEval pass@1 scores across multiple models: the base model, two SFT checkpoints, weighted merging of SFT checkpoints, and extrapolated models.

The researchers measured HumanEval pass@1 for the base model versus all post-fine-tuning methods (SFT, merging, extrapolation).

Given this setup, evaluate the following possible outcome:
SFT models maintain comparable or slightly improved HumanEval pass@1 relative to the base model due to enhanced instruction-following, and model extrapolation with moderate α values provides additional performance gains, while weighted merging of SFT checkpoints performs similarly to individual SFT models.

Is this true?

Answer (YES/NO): NO